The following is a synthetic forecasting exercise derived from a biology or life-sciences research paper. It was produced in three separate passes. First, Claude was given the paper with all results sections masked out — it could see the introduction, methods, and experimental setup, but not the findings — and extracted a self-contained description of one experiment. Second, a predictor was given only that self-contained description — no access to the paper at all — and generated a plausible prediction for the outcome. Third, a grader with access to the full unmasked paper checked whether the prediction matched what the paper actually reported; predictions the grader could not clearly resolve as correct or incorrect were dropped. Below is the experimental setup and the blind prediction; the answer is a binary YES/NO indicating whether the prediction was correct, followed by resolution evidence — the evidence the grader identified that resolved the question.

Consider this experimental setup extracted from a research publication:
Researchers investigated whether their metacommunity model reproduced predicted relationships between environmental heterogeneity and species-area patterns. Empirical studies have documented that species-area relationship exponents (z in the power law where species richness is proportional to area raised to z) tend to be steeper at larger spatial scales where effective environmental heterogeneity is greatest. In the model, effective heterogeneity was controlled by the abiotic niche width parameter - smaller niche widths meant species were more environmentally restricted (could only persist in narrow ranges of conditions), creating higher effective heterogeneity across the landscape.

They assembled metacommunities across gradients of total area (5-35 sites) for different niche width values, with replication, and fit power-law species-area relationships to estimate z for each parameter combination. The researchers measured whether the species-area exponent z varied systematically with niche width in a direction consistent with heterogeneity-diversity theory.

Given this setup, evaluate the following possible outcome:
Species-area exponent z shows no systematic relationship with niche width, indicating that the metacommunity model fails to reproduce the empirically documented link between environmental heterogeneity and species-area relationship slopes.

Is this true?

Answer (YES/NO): NO